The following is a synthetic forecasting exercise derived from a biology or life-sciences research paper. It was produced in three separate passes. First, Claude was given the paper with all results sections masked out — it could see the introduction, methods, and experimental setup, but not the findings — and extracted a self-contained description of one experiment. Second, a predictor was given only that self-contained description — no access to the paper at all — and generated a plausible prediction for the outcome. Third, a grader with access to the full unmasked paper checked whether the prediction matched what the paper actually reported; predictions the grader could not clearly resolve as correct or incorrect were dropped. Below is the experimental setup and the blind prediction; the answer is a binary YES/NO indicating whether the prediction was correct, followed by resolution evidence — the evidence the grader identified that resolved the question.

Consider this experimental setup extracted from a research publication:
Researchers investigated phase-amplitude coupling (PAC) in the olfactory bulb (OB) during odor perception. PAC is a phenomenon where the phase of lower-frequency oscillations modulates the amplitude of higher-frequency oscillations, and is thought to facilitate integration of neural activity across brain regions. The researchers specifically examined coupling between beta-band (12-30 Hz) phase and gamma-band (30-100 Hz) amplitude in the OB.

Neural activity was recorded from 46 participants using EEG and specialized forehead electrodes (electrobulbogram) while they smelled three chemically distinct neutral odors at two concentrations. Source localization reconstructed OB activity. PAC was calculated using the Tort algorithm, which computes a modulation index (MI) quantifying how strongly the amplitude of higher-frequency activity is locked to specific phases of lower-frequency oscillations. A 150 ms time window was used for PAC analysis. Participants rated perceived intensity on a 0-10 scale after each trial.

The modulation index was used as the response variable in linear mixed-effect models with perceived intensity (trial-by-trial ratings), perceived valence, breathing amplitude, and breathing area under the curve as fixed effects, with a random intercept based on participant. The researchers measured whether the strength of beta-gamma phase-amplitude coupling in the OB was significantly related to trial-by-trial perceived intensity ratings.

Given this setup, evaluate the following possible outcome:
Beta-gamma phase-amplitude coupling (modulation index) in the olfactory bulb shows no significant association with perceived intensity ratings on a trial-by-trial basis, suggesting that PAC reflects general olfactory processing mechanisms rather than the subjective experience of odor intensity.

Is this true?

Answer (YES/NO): NO